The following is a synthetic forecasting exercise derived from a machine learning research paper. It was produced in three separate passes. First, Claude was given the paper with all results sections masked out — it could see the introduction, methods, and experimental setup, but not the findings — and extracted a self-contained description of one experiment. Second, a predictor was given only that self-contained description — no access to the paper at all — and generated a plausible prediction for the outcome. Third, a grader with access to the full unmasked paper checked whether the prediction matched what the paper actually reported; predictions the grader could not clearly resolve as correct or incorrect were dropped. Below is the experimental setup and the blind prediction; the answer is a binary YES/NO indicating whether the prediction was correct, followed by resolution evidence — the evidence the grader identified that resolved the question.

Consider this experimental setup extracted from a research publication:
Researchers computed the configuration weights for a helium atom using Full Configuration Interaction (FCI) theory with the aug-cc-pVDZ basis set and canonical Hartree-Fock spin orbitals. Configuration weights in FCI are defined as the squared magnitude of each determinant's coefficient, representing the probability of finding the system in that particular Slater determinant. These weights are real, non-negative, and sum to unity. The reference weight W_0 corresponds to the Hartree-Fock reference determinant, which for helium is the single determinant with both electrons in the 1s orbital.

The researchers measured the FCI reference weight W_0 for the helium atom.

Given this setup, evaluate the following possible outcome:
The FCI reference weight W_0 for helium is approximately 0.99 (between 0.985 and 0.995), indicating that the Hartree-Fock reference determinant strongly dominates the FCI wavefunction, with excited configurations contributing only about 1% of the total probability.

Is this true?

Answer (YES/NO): YES